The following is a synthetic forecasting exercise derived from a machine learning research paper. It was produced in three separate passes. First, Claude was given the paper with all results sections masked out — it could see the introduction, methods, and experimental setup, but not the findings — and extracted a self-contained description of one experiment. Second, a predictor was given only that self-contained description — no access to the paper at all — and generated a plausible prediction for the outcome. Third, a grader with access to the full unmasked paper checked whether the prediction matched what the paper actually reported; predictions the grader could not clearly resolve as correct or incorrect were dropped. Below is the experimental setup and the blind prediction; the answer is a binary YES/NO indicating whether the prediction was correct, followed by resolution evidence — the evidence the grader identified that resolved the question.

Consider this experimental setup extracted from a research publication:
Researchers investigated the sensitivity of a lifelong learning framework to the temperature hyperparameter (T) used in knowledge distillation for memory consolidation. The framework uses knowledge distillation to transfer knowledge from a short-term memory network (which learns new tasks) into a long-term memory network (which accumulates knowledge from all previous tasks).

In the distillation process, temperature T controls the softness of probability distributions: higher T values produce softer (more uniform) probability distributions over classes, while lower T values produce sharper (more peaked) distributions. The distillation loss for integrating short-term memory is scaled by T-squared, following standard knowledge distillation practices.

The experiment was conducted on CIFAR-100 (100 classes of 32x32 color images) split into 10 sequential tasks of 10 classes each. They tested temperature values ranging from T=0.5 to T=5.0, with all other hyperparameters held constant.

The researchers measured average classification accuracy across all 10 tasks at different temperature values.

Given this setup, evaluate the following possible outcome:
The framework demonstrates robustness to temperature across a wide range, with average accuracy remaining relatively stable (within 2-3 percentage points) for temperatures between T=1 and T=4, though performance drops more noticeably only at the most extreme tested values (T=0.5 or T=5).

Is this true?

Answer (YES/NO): NO